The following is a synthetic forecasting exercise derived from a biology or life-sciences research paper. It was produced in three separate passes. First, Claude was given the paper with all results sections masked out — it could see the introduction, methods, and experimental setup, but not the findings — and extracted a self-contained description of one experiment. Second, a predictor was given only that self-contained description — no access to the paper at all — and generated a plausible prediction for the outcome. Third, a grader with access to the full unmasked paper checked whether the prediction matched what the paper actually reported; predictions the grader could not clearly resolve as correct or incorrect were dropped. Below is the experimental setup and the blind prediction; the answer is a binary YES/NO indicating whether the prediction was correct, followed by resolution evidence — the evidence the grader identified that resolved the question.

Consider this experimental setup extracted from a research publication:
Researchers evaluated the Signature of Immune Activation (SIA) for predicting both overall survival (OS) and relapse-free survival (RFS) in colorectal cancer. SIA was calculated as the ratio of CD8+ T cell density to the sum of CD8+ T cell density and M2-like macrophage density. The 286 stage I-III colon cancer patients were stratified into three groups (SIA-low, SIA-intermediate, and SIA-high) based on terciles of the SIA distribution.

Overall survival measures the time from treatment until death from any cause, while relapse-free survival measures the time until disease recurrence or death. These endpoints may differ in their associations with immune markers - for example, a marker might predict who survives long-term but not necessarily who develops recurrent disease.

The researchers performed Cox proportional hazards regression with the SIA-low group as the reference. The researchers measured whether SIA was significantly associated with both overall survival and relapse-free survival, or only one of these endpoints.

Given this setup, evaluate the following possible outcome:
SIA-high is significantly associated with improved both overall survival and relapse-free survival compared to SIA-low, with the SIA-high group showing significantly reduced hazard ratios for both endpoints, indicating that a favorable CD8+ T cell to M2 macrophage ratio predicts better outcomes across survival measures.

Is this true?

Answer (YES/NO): YES